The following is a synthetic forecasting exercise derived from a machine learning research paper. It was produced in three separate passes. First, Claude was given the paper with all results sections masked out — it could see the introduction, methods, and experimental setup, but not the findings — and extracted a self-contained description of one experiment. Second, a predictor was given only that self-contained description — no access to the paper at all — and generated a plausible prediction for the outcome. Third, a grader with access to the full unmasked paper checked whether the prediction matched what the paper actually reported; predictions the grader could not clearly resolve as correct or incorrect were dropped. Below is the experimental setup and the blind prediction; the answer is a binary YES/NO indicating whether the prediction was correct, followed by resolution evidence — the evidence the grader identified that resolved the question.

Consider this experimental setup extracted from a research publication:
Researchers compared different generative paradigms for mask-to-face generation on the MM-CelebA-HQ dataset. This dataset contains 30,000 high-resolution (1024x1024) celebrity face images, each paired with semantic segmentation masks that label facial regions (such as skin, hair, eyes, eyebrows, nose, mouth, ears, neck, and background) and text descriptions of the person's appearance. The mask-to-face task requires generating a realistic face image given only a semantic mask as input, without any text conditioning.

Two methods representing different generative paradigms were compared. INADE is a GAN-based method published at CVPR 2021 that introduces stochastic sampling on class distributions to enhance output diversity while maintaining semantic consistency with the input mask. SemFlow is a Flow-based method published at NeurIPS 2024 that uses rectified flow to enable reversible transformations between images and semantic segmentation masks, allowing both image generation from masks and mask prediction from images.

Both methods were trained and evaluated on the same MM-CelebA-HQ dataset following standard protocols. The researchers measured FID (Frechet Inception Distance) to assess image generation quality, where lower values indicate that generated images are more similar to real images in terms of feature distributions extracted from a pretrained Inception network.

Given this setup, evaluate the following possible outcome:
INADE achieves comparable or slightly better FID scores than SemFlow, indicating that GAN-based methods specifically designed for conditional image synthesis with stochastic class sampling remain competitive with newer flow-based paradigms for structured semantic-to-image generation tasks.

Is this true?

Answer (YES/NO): NO